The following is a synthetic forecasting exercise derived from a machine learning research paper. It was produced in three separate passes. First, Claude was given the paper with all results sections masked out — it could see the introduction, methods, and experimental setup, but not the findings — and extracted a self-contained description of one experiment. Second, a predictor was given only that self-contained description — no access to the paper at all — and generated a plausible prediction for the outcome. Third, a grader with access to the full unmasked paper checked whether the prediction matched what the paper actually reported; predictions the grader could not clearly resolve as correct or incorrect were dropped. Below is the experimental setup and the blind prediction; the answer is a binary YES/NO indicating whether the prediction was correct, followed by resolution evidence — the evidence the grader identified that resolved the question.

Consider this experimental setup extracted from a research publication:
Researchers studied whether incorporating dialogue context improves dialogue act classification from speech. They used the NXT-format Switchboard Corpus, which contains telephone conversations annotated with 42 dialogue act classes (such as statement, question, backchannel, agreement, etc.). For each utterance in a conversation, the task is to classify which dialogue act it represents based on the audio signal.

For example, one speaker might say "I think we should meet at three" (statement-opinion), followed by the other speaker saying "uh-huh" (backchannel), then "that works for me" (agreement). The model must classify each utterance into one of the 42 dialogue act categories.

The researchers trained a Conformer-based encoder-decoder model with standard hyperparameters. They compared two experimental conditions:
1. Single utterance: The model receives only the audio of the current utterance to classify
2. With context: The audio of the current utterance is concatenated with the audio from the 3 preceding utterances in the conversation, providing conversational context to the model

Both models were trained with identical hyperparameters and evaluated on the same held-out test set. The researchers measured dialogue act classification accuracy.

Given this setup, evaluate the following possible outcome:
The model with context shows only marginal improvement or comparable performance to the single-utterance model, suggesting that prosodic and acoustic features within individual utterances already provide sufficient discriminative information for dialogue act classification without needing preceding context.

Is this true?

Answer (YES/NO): NO